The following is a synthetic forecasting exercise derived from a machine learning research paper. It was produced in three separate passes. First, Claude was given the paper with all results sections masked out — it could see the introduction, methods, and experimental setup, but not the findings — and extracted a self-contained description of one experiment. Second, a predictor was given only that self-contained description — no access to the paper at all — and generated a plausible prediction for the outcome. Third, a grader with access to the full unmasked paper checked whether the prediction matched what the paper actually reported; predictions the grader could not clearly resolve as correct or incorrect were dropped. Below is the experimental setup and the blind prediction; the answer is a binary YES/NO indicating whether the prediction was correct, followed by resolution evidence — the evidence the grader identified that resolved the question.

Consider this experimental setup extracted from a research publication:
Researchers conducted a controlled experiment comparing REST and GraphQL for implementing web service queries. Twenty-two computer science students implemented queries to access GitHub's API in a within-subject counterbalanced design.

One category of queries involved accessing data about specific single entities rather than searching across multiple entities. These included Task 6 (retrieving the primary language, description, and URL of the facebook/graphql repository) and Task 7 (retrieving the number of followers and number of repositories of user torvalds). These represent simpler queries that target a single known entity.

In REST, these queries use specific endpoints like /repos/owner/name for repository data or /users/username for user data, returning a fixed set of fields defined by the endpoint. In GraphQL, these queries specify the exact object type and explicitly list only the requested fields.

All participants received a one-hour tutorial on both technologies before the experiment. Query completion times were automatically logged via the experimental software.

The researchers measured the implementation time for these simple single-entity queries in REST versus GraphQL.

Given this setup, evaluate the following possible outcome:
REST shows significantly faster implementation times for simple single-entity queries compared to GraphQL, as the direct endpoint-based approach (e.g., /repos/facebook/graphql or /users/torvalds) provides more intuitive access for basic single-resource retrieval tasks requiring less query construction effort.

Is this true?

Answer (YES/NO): NO